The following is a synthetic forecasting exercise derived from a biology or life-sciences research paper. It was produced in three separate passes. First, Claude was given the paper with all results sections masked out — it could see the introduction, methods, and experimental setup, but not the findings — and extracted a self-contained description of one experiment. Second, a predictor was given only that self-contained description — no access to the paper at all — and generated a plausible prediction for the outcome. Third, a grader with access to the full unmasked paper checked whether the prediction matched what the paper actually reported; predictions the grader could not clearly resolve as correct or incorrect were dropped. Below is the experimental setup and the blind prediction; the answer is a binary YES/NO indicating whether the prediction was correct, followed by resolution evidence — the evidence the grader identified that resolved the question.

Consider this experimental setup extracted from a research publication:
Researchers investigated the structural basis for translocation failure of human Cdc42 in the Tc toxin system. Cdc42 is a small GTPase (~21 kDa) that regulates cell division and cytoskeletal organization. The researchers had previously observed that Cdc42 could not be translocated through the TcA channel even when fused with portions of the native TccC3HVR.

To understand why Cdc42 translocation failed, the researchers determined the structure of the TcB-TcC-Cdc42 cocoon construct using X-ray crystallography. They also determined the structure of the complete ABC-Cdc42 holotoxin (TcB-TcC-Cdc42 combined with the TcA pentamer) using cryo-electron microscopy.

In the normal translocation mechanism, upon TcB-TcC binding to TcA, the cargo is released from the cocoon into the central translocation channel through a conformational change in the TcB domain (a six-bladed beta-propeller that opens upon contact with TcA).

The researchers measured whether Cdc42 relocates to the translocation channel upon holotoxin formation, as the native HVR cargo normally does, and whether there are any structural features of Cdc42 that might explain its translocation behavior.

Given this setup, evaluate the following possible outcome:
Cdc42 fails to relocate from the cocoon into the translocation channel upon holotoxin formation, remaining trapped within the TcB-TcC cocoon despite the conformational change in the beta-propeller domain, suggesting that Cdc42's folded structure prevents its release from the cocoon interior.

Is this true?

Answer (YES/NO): NO